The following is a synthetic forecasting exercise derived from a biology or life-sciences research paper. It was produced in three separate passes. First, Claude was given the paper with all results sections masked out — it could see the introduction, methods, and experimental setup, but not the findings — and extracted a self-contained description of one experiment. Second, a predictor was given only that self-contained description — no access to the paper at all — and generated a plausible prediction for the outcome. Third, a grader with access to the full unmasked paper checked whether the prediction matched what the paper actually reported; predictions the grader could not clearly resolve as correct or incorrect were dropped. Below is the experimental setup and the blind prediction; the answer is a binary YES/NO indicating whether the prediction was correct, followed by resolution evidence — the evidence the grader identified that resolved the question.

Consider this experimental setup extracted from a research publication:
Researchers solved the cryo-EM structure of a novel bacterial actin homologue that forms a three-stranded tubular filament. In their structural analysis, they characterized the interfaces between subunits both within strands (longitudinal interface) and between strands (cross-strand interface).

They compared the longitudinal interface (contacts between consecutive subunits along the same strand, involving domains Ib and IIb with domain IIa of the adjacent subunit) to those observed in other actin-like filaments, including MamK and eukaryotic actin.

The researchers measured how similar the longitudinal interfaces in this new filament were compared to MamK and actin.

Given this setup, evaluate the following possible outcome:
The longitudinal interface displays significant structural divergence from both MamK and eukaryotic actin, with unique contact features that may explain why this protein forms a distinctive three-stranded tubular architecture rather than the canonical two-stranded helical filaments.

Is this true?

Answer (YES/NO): NO